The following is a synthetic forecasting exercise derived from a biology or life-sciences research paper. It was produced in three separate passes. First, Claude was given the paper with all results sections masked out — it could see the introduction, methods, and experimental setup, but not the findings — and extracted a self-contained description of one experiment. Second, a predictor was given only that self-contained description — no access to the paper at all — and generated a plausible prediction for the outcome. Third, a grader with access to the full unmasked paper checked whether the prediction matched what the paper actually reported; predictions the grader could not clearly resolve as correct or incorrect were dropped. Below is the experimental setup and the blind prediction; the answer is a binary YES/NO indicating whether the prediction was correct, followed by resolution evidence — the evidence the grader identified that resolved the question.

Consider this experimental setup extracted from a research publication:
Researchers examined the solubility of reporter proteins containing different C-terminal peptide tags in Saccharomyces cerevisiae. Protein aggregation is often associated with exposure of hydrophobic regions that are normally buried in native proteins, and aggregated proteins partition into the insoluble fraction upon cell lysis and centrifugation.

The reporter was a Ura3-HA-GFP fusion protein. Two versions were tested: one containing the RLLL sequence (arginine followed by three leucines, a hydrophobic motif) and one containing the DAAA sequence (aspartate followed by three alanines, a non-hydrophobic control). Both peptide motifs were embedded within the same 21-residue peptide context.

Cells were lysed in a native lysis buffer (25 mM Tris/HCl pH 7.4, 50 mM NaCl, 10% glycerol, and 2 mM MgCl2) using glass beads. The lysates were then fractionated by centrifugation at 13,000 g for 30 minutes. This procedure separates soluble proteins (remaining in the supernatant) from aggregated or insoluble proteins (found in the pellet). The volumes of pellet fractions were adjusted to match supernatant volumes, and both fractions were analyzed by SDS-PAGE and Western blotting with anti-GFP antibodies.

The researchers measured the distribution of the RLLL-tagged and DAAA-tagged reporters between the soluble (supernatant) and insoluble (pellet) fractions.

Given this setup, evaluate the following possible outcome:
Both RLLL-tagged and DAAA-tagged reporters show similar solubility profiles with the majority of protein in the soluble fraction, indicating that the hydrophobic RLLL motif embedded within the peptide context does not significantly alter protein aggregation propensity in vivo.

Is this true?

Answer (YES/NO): NO